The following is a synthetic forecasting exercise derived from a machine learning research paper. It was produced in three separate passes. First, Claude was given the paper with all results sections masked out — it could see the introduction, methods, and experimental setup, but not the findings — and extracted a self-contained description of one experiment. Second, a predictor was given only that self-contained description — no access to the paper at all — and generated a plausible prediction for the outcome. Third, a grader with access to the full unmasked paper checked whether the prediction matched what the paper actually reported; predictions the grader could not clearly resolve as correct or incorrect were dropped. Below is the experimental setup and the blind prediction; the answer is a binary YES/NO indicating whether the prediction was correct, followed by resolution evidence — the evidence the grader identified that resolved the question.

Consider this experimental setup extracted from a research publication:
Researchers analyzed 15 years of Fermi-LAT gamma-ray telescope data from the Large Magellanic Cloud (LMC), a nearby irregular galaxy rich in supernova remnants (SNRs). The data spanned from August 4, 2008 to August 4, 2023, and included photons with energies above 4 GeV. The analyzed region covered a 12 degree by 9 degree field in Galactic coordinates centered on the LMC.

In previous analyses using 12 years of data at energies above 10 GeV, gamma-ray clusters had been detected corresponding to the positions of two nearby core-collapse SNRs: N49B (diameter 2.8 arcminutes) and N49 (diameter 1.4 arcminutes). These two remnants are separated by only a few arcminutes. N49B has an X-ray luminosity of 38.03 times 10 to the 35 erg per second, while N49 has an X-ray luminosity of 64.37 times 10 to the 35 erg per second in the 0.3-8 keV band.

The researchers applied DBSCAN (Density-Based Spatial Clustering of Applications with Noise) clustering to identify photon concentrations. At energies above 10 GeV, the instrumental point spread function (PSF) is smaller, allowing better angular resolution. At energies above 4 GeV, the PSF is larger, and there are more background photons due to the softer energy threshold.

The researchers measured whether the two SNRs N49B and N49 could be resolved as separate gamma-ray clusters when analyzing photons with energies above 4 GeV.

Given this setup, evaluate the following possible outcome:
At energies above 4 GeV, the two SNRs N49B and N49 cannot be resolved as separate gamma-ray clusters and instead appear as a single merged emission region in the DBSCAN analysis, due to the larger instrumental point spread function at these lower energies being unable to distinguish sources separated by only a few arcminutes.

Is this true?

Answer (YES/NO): YES